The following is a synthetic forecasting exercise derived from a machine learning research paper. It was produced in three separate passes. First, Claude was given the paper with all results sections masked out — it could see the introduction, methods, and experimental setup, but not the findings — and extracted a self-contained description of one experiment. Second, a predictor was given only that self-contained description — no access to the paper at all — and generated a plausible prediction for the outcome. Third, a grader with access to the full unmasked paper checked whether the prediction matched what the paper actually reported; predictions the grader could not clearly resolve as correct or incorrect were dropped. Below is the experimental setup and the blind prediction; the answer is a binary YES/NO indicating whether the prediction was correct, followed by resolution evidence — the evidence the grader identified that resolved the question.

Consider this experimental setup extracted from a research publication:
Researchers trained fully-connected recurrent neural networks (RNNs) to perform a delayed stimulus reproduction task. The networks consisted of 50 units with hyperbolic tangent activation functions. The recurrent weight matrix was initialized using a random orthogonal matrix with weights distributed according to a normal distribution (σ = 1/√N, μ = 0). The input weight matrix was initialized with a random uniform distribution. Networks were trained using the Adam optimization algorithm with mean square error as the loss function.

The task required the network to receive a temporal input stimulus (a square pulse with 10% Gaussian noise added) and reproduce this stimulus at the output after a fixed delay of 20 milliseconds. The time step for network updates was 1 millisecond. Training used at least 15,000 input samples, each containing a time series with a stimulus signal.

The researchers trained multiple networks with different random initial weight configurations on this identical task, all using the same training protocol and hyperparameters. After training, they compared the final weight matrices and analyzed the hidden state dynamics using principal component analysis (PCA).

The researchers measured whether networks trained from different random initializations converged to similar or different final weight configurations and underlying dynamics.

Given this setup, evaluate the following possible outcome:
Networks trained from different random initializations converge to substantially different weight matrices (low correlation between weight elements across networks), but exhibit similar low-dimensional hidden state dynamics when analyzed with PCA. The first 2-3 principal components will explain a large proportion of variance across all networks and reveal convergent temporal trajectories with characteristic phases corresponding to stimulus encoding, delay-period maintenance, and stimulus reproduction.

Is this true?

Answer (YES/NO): NO